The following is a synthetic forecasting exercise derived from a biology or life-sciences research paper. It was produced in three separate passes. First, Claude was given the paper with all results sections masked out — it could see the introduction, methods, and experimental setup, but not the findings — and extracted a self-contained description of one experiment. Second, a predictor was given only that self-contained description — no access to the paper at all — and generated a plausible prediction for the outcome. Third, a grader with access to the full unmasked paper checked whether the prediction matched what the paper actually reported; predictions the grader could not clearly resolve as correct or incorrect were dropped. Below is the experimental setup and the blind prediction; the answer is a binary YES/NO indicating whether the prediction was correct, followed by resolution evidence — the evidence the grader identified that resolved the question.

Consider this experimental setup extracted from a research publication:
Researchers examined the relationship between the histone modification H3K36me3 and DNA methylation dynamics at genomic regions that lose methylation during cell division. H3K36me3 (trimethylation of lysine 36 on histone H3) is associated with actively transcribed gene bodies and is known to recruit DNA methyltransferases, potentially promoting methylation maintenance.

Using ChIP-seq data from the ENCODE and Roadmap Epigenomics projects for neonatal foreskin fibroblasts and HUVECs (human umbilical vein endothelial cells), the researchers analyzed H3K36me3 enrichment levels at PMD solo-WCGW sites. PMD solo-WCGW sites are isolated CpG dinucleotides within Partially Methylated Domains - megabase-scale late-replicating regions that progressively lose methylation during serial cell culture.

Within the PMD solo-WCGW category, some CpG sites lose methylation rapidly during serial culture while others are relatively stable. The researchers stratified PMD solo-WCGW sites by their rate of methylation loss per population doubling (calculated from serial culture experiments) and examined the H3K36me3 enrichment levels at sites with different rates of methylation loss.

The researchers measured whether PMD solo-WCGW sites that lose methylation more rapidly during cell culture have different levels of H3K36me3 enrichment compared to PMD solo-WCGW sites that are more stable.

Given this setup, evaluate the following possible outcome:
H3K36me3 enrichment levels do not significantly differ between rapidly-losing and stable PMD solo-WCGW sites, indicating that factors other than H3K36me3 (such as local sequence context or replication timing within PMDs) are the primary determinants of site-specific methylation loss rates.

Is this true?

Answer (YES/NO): NO